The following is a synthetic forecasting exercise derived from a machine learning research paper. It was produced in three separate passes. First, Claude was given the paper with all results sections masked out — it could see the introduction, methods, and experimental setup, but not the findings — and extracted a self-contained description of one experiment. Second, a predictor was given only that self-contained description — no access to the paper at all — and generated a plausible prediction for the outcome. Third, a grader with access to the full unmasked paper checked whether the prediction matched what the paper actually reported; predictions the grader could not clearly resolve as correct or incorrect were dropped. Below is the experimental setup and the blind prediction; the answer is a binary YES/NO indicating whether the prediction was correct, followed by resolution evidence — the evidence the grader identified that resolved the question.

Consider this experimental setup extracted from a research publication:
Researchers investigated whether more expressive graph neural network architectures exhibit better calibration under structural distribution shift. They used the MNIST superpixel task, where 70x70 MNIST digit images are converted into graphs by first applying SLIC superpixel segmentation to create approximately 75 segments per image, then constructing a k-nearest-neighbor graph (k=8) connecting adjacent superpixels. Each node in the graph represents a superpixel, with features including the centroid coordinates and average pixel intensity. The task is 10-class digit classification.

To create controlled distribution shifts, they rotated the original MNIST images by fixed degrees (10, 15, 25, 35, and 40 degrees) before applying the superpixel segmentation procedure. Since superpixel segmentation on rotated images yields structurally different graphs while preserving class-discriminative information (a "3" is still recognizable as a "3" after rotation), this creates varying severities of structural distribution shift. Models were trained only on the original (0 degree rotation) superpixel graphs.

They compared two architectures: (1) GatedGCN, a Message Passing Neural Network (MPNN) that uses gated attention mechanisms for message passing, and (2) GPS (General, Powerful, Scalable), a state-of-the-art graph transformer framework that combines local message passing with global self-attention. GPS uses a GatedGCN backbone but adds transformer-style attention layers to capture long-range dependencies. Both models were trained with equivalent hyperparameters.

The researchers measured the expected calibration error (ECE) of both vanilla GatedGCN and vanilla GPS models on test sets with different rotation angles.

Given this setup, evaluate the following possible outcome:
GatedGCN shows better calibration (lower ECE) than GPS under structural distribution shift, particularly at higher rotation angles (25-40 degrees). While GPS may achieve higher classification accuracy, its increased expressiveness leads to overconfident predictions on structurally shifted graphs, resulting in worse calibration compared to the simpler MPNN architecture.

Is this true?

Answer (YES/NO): NO